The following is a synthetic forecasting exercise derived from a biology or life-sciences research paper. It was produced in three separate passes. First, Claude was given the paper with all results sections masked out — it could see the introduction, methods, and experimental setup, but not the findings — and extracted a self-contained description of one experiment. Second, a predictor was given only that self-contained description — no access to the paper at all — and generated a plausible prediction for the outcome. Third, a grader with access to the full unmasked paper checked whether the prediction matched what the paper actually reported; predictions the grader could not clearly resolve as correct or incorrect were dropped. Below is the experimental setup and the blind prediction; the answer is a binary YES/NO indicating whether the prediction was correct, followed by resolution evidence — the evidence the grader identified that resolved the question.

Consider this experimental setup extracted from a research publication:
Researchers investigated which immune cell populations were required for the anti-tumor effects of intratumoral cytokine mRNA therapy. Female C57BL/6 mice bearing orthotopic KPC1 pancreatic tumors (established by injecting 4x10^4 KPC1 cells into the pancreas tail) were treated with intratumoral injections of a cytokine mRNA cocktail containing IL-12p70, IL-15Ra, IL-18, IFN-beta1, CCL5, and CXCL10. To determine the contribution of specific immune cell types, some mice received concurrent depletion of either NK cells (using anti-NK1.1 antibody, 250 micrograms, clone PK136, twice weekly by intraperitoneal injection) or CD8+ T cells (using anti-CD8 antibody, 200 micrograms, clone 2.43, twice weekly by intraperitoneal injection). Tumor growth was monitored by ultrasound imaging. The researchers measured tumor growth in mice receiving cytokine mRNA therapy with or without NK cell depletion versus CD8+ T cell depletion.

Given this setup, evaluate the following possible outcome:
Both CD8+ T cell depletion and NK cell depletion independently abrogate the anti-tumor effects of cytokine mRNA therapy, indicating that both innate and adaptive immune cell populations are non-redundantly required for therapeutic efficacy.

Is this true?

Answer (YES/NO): YES